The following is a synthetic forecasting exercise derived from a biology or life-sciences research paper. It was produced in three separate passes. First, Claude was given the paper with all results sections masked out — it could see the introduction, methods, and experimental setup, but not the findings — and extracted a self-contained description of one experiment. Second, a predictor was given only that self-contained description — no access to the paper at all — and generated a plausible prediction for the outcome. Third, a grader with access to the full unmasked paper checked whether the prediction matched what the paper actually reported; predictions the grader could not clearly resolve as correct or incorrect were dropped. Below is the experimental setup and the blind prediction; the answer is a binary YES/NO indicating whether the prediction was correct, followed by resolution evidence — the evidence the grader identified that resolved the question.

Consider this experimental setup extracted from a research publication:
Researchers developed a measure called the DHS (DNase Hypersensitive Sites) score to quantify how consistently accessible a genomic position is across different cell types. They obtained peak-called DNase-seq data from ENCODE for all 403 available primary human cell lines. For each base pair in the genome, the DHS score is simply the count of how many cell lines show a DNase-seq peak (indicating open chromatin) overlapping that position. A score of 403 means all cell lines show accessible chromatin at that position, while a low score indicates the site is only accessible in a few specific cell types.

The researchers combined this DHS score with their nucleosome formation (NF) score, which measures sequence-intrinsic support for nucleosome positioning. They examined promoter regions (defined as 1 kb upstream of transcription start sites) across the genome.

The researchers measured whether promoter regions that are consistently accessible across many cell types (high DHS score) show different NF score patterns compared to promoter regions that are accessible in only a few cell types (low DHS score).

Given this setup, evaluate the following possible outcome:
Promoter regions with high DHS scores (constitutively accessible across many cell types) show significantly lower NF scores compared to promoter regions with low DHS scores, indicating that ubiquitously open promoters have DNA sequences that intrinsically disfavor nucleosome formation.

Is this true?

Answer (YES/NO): NO